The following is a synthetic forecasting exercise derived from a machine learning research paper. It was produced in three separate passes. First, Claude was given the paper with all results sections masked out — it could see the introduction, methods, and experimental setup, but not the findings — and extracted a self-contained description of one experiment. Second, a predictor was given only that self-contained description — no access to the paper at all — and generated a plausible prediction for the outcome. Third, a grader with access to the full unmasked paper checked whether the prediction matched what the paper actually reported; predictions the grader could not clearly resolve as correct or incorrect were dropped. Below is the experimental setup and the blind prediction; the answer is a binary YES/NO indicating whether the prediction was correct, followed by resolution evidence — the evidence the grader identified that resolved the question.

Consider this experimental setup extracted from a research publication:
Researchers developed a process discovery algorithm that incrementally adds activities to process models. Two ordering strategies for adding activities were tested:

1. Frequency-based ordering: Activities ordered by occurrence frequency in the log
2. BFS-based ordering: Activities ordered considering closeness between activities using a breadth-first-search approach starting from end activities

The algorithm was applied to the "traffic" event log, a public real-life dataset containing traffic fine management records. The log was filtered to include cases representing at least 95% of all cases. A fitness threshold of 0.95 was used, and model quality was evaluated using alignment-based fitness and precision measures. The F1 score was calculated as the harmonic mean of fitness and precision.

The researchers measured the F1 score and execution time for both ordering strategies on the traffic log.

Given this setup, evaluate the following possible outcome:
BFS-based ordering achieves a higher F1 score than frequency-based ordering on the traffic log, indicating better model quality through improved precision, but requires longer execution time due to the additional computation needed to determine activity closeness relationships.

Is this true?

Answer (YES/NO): NO